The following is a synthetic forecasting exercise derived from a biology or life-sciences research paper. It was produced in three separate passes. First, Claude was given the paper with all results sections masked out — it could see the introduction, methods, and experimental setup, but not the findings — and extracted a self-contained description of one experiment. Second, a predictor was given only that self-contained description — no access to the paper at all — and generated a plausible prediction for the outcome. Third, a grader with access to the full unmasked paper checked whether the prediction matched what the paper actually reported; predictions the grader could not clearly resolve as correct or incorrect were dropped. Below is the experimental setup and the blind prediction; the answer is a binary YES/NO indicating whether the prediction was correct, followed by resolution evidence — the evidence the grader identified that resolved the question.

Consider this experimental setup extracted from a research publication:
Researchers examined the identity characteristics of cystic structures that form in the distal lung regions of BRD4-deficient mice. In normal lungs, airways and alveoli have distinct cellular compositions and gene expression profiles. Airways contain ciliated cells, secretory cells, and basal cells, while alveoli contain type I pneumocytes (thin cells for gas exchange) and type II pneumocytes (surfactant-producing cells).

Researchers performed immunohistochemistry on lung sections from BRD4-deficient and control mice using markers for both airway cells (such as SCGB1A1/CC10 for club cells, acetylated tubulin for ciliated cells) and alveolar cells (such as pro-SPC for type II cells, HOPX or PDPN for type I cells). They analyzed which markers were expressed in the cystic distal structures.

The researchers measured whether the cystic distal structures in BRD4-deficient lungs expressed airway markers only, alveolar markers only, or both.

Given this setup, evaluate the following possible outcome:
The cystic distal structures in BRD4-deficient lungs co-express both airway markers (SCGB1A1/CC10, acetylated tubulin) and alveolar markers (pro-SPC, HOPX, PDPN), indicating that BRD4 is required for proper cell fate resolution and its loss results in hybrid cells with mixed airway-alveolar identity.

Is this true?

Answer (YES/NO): NO